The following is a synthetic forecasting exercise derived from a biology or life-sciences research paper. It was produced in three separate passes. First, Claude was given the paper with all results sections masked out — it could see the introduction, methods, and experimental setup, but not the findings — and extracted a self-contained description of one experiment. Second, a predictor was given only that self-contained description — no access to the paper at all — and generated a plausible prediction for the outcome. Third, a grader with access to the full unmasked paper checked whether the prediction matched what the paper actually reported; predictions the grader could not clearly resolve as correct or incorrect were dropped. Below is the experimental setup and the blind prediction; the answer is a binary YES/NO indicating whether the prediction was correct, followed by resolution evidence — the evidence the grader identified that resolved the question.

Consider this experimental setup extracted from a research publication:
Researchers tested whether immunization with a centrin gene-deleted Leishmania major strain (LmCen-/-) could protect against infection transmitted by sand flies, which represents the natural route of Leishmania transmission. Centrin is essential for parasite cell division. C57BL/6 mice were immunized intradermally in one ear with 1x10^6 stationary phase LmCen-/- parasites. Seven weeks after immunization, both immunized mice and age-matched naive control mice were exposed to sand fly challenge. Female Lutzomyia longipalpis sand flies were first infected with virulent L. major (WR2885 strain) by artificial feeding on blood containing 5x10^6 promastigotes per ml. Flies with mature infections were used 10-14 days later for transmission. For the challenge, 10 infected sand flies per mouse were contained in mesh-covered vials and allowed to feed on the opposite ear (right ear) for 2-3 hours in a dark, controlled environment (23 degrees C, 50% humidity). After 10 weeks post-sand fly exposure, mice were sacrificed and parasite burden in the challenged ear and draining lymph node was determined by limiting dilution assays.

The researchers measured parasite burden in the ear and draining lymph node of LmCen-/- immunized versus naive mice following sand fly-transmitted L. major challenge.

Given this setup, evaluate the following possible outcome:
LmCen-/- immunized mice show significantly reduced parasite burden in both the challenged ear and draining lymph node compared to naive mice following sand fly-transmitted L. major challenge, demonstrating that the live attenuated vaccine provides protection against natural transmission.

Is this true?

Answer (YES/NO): YES